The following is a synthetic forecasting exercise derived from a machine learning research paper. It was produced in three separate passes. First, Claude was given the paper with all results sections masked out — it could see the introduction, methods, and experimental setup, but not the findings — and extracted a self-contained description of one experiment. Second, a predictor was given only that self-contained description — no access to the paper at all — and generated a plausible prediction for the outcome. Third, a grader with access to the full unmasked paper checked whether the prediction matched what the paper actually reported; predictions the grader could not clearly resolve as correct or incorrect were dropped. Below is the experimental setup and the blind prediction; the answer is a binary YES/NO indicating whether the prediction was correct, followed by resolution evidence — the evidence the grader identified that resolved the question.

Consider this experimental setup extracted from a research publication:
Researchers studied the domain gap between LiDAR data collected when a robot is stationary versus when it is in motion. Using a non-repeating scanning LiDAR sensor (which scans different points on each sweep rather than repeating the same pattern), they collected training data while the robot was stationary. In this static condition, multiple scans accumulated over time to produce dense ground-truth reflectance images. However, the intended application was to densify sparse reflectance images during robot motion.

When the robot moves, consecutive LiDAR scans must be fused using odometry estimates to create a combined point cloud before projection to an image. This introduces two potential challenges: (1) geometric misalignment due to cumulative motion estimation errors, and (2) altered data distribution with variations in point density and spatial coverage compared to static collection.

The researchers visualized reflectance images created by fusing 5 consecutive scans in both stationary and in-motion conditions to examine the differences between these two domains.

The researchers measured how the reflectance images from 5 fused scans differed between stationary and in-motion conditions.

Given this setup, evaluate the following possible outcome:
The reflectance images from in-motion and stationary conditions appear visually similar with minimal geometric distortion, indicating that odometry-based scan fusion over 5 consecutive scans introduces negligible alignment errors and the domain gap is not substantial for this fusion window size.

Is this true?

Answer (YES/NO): NO